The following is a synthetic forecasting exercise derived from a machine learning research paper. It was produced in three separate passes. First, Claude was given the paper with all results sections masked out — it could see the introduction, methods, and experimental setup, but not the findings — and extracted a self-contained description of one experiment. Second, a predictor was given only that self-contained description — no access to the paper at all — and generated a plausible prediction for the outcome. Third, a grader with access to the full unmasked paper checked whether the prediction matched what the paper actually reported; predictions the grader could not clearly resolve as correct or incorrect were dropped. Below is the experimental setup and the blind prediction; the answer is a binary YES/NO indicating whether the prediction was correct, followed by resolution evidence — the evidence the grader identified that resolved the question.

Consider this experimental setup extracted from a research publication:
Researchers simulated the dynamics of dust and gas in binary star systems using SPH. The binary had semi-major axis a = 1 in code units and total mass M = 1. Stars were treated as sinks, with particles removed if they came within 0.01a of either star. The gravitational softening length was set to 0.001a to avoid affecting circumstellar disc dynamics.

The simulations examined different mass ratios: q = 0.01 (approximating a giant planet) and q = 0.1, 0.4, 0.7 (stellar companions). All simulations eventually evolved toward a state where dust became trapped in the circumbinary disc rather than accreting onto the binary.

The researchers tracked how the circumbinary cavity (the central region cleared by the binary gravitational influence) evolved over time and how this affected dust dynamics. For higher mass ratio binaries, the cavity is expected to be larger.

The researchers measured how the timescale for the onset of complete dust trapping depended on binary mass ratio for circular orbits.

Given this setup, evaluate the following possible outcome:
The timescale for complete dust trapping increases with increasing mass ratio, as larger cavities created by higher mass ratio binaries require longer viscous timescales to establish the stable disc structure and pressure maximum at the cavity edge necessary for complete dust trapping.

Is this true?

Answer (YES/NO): YES